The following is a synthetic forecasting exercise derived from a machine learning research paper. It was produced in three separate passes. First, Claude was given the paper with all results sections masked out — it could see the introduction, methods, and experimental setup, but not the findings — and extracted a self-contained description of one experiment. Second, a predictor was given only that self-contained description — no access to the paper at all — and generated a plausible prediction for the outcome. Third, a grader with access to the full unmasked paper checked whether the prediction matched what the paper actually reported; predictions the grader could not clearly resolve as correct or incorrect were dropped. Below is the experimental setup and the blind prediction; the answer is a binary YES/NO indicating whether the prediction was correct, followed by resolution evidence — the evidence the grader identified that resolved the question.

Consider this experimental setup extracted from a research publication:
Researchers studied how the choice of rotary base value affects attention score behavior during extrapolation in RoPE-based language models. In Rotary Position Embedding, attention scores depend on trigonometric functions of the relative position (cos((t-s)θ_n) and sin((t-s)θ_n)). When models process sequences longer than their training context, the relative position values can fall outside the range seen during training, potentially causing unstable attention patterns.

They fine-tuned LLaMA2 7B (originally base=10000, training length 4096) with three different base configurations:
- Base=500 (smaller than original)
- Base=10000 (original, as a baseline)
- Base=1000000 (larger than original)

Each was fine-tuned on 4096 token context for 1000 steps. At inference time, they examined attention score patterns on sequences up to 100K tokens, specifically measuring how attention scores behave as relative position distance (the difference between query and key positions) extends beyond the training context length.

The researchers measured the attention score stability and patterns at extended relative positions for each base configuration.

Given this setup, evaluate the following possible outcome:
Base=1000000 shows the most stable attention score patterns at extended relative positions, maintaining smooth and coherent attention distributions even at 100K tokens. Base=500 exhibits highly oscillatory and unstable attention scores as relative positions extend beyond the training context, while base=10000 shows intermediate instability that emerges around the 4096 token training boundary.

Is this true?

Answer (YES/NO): NO